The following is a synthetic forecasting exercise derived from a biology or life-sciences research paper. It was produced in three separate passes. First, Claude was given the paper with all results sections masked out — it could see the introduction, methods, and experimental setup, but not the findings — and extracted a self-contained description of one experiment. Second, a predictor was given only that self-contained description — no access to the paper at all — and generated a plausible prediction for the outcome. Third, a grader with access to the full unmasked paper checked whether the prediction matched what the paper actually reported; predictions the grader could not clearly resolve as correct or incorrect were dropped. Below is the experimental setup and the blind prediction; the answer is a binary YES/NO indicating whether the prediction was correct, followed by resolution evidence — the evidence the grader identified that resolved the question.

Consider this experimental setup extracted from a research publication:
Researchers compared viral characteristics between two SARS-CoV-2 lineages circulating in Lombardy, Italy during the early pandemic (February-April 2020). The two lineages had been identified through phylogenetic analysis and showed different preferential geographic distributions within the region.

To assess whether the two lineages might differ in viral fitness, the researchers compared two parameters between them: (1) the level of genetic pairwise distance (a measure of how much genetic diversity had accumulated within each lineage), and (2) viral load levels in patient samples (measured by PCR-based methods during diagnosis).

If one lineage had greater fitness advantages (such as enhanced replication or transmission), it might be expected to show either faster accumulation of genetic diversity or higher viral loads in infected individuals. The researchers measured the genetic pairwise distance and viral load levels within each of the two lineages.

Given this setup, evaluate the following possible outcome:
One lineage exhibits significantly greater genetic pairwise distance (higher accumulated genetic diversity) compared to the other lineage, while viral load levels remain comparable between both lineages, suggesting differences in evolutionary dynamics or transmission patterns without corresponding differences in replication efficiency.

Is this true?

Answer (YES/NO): NO